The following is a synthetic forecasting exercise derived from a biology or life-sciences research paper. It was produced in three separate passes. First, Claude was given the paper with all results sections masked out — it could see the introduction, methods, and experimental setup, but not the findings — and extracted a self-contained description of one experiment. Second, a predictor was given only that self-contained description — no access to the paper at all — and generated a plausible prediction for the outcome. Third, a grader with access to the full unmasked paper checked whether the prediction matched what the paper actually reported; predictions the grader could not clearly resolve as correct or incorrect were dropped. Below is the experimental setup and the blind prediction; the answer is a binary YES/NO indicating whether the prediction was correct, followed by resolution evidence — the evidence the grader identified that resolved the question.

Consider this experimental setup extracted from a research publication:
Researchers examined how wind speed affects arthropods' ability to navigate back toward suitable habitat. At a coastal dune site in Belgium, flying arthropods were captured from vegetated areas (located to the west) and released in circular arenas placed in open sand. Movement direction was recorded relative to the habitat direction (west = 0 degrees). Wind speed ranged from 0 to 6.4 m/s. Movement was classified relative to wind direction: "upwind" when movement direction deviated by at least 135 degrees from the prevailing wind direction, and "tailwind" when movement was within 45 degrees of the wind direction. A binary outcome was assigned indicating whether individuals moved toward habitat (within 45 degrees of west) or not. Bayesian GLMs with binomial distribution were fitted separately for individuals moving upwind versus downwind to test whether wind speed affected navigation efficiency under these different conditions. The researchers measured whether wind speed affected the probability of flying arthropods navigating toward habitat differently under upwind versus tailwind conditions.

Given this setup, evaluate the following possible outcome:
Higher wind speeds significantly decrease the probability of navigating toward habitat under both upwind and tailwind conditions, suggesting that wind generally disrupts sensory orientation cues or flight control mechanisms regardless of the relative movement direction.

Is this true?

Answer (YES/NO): NO